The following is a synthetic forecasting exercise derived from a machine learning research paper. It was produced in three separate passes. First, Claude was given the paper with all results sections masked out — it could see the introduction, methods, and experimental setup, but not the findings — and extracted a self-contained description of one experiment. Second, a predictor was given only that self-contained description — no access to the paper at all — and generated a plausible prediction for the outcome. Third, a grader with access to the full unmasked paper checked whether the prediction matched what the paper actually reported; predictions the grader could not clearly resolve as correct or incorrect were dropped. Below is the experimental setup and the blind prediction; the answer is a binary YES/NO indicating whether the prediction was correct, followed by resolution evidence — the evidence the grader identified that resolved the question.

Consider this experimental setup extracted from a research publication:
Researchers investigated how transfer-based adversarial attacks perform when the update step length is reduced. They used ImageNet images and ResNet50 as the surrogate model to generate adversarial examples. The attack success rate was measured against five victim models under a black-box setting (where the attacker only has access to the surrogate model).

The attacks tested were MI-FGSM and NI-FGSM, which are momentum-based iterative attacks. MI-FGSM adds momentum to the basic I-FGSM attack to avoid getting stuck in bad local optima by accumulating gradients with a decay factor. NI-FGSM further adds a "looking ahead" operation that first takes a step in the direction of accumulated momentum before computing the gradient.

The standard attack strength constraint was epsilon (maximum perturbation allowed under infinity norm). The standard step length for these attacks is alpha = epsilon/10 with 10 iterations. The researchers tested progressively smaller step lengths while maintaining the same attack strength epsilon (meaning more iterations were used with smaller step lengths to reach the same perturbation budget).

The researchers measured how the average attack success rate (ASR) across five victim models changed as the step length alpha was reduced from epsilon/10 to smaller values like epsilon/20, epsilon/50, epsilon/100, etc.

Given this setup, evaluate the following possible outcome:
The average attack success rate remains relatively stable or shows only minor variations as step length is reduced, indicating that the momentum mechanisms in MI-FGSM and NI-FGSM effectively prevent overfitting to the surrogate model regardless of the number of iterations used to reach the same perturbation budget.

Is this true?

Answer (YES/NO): NO